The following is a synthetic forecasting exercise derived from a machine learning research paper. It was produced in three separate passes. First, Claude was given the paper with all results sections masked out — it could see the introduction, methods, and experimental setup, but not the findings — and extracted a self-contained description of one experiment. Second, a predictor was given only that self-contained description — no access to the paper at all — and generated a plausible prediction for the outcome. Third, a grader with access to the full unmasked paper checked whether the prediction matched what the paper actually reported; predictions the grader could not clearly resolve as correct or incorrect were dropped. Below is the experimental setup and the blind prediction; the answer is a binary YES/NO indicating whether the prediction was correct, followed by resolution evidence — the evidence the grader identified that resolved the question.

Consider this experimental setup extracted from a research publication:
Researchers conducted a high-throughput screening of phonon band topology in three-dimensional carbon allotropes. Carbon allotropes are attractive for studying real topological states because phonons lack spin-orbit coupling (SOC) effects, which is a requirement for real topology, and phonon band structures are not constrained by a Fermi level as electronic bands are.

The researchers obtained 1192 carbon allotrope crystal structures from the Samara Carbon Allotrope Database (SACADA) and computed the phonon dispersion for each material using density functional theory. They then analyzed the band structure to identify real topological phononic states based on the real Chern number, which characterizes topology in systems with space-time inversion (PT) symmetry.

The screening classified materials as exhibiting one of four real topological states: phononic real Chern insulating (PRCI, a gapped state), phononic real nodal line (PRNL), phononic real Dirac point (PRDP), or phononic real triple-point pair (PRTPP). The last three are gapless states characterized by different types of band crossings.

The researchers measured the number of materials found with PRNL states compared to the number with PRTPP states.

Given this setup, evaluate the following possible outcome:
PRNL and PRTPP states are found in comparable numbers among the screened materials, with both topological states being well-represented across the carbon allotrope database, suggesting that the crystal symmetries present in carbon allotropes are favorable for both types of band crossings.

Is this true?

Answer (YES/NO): NO